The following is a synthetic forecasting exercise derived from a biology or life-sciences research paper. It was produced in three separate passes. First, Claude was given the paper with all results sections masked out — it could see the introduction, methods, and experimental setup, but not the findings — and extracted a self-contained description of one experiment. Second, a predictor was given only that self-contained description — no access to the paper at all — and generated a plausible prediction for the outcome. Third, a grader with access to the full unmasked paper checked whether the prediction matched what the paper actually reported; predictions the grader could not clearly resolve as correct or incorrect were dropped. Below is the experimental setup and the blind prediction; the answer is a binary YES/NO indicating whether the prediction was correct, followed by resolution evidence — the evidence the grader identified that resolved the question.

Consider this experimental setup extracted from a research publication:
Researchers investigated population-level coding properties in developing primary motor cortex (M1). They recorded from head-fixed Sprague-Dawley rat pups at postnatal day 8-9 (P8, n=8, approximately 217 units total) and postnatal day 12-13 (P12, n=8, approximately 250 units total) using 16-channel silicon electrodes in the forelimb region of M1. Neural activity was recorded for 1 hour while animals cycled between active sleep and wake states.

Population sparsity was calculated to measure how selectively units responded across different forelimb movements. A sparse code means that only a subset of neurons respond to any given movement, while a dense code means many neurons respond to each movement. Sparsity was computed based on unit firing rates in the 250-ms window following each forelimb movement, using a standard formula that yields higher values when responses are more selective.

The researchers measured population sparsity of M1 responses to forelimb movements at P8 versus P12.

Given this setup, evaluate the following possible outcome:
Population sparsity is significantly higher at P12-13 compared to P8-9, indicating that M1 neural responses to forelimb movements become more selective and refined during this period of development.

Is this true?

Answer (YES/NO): YES